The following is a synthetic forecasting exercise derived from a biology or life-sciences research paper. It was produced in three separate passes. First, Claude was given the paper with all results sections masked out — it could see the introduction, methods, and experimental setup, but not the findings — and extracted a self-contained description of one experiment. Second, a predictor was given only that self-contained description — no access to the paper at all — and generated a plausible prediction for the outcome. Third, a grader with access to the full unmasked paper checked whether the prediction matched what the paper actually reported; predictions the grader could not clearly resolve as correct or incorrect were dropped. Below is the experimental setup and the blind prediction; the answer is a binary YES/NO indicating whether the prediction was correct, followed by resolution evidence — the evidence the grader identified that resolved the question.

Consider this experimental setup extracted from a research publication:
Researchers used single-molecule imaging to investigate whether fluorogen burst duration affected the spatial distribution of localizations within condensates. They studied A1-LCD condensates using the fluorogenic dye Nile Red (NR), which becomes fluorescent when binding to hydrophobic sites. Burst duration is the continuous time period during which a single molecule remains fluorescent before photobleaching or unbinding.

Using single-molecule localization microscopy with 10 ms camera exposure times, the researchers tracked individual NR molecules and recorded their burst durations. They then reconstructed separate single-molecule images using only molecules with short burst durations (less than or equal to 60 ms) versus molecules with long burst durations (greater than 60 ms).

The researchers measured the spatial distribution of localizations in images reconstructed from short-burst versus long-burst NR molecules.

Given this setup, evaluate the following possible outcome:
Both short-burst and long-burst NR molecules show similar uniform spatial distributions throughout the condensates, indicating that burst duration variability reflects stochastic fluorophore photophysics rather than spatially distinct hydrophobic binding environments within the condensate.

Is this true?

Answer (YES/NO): NO